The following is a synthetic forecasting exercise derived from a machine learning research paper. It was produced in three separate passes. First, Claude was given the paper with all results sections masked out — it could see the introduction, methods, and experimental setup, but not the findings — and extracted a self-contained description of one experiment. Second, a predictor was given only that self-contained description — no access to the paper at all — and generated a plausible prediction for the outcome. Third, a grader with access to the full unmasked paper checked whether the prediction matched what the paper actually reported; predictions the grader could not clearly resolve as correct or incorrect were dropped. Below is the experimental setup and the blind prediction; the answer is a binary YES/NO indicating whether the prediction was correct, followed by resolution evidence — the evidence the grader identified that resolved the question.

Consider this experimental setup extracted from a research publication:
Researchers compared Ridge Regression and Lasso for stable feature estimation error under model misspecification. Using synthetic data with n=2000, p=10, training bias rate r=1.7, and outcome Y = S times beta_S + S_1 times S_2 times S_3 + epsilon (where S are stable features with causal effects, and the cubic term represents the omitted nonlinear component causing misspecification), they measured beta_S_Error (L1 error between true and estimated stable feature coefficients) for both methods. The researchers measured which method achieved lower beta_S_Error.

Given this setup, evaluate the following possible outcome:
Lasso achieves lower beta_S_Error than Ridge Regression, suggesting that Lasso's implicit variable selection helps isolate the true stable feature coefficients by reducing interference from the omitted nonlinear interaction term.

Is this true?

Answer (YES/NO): NO